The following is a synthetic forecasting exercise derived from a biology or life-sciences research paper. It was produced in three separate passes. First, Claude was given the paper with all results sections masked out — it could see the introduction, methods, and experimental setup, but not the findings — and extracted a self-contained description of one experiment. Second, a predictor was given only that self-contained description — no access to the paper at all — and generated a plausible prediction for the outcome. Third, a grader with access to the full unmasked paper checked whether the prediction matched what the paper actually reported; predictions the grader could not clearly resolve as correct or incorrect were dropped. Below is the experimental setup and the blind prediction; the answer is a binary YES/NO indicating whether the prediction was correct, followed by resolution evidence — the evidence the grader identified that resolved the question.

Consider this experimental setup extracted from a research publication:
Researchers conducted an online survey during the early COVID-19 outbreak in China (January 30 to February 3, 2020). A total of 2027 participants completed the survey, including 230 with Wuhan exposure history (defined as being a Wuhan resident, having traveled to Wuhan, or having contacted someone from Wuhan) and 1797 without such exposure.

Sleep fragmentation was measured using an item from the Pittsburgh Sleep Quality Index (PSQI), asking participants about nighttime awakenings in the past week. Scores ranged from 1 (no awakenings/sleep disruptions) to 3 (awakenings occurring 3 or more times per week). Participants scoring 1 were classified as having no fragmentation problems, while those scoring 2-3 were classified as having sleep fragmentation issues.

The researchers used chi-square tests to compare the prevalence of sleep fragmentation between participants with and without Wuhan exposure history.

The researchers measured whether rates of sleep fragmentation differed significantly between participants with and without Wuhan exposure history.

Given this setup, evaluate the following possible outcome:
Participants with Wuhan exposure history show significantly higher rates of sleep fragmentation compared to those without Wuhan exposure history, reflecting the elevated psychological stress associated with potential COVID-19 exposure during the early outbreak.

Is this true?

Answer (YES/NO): NO